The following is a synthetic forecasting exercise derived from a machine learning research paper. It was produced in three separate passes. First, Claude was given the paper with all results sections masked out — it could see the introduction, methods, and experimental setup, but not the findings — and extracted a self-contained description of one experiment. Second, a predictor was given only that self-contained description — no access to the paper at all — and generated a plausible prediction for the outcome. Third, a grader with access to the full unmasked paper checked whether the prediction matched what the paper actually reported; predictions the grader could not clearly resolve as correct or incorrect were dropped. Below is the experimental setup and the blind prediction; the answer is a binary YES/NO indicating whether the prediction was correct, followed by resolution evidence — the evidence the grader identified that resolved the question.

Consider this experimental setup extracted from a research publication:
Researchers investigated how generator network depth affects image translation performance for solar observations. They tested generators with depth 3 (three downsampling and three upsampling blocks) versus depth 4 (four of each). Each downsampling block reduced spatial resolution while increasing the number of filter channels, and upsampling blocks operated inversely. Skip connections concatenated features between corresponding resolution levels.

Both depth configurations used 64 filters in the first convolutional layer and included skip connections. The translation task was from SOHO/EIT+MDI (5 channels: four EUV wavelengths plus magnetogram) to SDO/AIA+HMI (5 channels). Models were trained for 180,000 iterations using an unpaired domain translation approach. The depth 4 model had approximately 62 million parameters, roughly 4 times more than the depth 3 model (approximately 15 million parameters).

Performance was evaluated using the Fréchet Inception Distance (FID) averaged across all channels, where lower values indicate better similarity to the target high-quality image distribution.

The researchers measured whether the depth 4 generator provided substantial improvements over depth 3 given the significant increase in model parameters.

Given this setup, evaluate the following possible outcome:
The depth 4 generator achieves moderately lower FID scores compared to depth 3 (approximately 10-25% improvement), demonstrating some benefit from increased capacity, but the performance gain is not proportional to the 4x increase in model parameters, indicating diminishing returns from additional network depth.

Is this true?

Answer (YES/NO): NO